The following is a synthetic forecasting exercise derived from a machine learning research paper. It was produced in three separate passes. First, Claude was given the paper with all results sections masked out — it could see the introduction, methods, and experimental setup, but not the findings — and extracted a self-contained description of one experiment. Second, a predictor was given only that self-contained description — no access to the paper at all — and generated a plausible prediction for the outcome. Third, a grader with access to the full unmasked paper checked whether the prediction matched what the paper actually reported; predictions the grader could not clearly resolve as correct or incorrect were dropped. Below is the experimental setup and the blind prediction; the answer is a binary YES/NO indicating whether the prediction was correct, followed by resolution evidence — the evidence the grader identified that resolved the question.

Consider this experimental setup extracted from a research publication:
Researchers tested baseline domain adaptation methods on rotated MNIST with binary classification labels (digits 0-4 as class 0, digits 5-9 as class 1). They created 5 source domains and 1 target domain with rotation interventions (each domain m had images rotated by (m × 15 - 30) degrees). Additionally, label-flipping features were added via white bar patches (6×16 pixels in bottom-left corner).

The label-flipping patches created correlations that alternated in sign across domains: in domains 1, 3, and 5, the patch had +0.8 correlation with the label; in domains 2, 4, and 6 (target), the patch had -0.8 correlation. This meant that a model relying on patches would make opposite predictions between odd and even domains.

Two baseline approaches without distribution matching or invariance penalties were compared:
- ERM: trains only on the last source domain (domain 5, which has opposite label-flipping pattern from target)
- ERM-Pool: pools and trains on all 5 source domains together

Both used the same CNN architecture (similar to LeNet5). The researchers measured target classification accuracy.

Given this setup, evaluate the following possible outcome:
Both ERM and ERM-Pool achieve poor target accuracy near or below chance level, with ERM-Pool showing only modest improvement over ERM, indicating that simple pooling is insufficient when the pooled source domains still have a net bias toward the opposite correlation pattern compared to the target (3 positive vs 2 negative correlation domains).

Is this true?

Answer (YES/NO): NO